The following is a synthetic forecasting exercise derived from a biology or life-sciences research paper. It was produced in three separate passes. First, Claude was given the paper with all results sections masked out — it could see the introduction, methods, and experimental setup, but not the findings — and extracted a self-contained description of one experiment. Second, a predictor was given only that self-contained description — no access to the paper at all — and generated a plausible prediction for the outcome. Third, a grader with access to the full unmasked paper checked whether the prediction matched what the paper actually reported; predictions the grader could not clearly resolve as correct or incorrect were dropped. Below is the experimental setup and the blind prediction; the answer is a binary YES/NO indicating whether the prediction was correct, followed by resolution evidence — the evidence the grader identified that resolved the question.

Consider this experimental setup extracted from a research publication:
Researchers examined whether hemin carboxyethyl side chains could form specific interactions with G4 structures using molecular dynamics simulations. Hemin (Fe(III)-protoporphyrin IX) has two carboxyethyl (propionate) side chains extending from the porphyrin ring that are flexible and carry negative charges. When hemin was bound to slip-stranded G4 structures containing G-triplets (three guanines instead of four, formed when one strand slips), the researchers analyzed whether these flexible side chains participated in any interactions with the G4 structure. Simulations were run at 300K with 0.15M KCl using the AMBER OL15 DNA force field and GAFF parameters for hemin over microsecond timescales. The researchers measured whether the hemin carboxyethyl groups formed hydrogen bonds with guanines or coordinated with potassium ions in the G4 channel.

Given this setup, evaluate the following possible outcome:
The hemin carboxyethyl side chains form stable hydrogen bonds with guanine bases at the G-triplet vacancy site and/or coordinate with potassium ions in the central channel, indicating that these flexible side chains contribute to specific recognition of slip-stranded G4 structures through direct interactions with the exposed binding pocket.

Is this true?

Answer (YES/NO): YES